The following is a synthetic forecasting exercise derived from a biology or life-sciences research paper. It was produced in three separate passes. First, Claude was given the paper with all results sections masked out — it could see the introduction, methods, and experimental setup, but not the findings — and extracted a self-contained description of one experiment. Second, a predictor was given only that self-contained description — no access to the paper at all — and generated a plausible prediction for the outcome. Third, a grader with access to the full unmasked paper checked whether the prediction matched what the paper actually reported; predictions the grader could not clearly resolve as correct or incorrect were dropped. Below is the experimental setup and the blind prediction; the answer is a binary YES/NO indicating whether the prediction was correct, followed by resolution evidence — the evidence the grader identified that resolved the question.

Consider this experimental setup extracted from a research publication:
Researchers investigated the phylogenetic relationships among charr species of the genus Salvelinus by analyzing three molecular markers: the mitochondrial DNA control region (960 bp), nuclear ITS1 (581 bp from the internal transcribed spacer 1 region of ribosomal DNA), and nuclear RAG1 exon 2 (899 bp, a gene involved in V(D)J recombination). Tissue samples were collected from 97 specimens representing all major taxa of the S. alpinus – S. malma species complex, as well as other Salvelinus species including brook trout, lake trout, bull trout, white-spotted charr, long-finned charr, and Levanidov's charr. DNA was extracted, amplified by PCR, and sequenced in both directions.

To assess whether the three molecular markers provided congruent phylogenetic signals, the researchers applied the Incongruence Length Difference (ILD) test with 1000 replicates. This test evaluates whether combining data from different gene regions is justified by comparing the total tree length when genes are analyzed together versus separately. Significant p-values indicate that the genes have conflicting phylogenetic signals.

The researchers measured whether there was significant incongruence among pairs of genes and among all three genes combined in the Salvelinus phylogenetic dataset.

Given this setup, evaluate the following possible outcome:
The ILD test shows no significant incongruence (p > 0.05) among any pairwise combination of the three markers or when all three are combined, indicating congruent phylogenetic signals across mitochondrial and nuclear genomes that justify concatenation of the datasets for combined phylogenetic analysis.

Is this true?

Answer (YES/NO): NO